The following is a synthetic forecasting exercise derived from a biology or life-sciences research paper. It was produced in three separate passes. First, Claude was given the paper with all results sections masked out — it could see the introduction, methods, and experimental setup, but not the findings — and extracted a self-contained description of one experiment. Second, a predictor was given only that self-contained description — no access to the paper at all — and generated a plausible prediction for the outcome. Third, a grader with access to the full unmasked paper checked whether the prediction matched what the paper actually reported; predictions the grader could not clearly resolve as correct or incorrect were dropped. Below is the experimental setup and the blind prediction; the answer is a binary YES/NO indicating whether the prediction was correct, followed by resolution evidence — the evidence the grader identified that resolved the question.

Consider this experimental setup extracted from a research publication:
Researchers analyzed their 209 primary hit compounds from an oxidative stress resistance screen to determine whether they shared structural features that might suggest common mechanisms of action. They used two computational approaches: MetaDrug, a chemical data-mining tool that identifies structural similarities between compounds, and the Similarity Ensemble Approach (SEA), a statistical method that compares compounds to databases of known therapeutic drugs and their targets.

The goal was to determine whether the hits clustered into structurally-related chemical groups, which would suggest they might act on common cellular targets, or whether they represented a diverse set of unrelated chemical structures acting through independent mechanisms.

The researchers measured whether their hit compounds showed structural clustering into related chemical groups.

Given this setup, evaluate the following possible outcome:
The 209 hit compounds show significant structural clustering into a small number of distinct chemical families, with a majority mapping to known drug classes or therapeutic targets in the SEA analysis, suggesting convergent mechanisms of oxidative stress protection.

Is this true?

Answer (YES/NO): NO